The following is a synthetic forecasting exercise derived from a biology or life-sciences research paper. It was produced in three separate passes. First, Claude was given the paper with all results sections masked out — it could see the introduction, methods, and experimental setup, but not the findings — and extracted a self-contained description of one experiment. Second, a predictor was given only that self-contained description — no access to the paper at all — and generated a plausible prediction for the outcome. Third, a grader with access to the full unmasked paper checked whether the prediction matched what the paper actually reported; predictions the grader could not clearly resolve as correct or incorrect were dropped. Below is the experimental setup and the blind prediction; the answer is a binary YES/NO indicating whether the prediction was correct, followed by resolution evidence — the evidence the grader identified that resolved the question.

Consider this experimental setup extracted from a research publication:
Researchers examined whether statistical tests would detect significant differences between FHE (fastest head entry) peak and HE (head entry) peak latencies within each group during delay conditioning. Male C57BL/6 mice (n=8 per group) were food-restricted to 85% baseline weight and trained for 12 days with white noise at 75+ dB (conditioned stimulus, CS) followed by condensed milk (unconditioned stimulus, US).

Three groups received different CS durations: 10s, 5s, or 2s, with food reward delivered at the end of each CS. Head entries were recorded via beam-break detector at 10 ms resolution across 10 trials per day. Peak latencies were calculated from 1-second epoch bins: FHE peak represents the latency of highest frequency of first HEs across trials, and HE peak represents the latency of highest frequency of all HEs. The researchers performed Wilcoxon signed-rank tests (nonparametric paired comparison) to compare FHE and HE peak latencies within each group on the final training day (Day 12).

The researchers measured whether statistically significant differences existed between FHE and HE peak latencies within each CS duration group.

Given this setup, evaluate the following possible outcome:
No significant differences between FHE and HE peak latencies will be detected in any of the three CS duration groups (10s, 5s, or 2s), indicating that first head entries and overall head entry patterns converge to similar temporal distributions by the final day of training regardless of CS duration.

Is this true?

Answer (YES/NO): YES